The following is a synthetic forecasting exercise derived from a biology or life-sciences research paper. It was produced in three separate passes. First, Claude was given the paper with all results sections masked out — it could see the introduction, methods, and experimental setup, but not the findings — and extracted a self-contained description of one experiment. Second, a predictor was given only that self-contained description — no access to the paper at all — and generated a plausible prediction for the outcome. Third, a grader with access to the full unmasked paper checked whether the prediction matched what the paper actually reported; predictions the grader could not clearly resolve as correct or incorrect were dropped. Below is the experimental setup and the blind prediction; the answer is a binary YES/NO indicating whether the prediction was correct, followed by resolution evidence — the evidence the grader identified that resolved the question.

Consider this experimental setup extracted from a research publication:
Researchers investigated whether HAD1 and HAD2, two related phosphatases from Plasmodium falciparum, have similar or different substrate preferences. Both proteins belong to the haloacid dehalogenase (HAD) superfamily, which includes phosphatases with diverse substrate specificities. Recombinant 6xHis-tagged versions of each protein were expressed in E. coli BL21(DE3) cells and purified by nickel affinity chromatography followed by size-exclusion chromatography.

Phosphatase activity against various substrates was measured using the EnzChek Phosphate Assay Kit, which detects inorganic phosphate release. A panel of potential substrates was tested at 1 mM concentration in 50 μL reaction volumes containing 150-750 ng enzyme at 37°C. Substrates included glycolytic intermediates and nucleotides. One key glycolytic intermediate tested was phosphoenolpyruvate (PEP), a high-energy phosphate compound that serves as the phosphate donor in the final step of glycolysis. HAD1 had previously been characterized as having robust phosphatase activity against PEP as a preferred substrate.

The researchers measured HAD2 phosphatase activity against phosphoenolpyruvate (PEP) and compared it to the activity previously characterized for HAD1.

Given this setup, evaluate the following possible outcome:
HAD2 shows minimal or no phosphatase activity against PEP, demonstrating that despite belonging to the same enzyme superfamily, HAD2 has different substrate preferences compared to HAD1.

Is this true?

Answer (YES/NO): YES